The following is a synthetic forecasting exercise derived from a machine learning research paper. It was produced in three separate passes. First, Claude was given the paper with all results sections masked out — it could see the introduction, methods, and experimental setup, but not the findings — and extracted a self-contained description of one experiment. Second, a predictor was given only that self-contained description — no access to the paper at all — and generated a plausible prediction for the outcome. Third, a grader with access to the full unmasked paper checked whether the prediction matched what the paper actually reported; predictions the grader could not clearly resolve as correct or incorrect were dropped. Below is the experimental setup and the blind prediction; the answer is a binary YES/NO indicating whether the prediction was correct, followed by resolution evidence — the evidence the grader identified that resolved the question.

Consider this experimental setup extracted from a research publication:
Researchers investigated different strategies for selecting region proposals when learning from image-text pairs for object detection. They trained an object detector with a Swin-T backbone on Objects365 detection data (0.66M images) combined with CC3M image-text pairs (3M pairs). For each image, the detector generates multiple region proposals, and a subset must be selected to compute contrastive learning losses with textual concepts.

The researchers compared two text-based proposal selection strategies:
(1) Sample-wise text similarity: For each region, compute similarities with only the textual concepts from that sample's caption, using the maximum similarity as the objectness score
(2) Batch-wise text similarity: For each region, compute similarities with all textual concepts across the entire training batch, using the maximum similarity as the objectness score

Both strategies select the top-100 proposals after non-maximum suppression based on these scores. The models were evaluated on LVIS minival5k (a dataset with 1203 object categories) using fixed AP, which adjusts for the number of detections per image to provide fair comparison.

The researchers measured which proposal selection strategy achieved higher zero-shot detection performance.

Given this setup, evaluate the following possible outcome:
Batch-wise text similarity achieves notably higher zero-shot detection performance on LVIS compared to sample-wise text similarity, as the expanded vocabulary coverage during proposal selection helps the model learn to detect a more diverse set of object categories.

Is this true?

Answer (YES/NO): YES